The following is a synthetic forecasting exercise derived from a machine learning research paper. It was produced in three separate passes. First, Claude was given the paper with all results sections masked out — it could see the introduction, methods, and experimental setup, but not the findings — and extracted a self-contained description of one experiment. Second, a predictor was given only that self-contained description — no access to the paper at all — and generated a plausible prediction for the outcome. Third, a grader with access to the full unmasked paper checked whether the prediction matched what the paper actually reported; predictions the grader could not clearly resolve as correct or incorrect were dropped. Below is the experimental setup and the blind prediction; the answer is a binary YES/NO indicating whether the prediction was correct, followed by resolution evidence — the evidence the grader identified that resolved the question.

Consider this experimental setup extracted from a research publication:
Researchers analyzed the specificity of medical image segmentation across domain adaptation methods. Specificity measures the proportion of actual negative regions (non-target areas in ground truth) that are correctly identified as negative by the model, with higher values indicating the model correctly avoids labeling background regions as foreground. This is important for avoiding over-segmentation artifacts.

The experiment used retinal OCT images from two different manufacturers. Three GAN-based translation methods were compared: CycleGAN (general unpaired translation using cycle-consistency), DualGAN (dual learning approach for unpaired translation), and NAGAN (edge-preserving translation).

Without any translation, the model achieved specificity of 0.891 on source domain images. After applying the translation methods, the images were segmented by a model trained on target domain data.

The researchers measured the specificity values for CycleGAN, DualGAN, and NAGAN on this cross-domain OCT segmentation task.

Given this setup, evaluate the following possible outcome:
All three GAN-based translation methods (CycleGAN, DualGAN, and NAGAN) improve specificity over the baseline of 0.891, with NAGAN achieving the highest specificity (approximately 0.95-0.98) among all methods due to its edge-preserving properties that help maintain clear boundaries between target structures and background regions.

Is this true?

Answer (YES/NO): NO